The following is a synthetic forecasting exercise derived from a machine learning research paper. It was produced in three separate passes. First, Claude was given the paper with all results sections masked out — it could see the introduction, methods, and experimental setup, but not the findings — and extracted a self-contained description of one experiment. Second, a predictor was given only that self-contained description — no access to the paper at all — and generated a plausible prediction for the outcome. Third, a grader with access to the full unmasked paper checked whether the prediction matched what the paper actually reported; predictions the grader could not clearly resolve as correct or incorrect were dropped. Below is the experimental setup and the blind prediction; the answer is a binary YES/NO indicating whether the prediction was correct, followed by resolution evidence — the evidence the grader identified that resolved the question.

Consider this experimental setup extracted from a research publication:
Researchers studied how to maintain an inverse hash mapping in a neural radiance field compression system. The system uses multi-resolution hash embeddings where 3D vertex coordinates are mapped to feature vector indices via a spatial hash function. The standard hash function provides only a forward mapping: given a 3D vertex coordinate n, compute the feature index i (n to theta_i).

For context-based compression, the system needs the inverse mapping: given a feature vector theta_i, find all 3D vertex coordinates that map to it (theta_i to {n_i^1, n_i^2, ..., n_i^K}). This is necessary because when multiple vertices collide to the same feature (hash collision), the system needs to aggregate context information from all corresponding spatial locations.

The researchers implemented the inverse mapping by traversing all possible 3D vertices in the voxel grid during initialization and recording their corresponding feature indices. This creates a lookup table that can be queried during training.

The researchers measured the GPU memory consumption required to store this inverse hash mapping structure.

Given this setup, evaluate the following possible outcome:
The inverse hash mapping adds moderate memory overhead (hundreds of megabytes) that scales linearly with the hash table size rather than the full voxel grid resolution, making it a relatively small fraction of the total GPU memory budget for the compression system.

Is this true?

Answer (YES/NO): NO